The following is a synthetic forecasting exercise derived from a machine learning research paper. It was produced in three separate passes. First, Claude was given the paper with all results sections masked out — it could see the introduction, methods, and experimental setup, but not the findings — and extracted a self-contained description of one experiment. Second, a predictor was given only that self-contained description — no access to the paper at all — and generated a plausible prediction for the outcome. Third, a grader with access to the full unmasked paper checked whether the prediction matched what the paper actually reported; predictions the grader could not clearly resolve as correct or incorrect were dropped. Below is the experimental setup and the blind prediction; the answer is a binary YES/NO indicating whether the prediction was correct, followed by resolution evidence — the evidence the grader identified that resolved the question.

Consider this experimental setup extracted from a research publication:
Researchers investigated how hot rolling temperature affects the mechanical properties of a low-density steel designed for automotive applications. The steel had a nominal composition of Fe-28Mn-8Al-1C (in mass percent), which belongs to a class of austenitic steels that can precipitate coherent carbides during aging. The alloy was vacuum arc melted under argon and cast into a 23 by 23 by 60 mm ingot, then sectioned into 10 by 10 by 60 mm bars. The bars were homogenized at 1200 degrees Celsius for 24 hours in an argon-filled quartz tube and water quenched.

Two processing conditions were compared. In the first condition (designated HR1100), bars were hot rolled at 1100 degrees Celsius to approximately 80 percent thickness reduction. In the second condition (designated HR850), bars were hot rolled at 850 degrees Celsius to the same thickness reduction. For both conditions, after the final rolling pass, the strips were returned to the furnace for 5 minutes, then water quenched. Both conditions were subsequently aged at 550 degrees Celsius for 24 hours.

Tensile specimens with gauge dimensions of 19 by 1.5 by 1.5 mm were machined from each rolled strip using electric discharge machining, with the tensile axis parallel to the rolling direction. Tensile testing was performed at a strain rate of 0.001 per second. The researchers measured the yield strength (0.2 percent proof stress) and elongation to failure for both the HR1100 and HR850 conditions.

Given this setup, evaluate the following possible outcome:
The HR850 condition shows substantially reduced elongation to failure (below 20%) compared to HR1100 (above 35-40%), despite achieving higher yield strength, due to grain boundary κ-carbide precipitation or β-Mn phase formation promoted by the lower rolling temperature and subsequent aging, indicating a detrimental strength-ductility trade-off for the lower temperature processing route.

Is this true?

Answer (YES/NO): NO